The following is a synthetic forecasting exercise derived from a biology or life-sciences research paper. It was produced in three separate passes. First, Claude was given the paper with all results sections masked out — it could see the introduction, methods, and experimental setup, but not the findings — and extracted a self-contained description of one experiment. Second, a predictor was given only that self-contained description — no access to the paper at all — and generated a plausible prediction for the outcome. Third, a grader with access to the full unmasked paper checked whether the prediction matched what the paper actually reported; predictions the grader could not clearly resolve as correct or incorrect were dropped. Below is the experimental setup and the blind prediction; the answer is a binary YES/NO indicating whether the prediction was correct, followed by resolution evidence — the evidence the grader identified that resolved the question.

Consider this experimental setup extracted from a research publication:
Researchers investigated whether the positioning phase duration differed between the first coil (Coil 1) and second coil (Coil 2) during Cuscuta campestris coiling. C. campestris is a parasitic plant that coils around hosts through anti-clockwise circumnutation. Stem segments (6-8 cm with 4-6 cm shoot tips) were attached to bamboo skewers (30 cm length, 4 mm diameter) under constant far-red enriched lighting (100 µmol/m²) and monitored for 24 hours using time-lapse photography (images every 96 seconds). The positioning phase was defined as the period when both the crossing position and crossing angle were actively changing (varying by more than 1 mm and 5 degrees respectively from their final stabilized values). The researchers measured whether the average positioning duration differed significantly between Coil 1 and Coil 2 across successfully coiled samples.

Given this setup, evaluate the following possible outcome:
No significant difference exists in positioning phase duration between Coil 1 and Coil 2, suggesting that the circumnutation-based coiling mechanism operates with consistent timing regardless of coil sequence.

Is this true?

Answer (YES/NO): NO